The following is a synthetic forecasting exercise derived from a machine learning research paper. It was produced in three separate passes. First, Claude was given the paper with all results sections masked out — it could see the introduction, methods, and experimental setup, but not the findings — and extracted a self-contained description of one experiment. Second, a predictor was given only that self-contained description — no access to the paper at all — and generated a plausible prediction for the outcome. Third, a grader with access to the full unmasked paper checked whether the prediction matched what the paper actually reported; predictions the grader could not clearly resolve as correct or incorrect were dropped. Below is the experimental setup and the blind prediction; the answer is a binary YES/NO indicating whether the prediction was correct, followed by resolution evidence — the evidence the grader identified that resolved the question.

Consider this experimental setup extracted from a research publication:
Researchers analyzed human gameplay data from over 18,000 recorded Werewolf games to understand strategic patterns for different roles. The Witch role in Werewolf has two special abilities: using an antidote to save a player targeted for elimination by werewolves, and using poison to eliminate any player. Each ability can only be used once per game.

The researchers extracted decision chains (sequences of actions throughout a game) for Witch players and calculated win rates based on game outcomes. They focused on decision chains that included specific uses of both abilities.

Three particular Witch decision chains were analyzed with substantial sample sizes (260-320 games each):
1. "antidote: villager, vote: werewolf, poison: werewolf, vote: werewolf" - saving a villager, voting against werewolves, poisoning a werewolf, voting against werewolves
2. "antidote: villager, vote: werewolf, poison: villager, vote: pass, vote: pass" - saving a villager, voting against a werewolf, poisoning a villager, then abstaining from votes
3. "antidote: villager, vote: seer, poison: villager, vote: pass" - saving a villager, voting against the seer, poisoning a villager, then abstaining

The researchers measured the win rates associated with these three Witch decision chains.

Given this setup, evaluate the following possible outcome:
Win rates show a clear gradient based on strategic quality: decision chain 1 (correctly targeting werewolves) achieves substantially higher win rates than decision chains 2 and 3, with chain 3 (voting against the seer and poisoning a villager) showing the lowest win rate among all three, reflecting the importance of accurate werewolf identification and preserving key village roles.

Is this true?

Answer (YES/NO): YES